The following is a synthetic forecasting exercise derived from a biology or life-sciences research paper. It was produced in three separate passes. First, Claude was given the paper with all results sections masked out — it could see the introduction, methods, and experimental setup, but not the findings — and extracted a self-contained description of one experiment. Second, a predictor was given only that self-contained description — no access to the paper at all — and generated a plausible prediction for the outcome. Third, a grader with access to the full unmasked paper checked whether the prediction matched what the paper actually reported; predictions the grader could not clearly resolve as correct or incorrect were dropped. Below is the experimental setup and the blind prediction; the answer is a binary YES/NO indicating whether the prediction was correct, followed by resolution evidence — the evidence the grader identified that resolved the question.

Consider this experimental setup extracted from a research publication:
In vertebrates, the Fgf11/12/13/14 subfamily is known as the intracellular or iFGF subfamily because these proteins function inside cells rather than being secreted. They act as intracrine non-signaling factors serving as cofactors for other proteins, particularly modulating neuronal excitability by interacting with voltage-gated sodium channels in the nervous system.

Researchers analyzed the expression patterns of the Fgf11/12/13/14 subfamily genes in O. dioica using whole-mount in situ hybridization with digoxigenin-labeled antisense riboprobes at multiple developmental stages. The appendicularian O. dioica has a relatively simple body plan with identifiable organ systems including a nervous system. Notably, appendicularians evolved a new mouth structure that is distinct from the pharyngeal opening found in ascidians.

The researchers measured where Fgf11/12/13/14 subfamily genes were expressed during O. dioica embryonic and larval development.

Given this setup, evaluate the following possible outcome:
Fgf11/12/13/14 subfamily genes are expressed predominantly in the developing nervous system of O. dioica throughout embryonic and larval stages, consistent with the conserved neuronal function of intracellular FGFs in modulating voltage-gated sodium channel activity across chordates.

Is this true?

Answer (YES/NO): NO